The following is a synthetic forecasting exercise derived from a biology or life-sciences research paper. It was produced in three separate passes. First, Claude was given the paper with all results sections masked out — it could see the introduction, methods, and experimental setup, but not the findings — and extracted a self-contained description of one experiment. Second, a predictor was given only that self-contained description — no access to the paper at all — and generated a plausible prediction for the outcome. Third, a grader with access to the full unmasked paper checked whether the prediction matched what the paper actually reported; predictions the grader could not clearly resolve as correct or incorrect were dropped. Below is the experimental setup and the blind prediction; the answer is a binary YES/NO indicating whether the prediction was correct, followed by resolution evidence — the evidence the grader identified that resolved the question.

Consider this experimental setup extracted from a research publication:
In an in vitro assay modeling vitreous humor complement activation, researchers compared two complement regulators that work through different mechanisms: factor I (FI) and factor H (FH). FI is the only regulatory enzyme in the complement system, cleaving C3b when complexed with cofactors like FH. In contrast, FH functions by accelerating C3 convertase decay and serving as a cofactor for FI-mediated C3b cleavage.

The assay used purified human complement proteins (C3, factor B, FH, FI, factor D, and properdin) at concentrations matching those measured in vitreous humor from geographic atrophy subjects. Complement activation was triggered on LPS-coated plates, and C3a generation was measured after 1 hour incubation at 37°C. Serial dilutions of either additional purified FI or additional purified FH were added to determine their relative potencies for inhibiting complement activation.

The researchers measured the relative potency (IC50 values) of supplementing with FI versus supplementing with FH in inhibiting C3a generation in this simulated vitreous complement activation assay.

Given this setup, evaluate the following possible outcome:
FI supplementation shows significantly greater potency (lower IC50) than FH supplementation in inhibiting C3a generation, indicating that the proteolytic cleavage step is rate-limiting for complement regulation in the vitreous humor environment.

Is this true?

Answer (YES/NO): NO